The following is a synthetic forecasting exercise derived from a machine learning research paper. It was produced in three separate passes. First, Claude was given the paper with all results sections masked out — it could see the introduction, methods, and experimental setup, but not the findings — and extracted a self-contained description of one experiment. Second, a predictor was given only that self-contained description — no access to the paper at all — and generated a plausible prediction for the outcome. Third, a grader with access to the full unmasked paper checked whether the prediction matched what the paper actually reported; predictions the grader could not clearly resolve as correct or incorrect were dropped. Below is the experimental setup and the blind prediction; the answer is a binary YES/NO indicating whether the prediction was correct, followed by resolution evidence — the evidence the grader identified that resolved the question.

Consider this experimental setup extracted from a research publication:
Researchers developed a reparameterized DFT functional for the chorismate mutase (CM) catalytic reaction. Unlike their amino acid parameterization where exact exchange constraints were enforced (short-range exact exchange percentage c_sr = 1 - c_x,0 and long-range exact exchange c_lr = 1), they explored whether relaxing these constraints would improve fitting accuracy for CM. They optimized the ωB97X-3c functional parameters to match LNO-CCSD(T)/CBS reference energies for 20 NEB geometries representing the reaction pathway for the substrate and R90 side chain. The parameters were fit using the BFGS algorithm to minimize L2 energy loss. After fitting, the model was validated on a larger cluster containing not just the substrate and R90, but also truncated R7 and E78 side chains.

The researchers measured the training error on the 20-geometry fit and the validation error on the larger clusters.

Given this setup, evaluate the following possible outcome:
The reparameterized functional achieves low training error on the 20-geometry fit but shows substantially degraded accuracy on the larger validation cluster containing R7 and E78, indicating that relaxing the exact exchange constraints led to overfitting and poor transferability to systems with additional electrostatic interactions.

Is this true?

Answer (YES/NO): NO